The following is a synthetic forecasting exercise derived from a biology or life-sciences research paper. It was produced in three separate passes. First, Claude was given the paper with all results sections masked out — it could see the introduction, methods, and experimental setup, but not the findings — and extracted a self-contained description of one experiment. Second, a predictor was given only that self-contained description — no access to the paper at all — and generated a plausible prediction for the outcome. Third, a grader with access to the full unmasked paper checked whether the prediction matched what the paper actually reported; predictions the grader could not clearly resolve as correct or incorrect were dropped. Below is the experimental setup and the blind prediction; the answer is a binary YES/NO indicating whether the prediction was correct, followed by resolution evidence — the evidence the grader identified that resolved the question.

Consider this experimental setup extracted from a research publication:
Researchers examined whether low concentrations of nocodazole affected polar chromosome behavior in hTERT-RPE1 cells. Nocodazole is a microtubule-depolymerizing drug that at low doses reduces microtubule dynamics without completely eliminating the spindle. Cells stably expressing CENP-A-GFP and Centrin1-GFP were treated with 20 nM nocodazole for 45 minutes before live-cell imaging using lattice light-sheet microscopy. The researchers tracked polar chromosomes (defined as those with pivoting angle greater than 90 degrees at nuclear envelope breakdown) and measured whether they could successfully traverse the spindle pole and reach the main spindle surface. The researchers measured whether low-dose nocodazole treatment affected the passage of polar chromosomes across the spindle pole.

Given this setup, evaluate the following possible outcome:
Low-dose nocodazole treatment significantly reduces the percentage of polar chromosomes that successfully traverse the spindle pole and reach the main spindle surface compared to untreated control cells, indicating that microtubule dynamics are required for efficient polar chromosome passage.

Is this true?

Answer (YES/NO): NO